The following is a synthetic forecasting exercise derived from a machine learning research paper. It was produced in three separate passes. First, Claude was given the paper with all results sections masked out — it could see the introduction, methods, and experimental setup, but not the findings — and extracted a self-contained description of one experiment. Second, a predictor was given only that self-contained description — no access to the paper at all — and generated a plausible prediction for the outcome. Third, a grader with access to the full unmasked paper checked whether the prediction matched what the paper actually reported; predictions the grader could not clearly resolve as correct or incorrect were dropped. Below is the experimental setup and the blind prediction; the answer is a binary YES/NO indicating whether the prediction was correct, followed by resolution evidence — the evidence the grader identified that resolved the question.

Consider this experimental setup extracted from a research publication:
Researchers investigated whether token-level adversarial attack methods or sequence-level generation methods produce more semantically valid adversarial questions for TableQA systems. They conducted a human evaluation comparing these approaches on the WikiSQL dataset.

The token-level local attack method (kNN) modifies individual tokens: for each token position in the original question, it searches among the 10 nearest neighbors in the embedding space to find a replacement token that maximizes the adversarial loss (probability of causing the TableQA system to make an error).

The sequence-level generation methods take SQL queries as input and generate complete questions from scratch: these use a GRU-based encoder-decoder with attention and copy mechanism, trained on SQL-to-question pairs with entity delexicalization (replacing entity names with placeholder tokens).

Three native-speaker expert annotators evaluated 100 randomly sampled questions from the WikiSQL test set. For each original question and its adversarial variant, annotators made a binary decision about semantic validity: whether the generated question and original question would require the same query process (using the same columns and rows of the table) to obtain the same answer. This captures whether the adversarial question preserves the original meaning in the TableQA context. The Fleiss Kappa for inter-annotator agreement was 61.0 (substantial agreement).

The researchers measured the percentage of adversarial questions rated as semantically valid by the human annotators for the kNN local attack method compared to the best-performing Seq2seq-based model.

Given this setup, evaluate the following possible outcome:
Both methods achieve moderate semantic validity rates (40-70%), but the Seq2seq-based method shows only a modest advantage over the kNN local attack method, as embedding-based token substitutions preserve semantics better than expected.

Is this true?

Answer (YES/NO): NO